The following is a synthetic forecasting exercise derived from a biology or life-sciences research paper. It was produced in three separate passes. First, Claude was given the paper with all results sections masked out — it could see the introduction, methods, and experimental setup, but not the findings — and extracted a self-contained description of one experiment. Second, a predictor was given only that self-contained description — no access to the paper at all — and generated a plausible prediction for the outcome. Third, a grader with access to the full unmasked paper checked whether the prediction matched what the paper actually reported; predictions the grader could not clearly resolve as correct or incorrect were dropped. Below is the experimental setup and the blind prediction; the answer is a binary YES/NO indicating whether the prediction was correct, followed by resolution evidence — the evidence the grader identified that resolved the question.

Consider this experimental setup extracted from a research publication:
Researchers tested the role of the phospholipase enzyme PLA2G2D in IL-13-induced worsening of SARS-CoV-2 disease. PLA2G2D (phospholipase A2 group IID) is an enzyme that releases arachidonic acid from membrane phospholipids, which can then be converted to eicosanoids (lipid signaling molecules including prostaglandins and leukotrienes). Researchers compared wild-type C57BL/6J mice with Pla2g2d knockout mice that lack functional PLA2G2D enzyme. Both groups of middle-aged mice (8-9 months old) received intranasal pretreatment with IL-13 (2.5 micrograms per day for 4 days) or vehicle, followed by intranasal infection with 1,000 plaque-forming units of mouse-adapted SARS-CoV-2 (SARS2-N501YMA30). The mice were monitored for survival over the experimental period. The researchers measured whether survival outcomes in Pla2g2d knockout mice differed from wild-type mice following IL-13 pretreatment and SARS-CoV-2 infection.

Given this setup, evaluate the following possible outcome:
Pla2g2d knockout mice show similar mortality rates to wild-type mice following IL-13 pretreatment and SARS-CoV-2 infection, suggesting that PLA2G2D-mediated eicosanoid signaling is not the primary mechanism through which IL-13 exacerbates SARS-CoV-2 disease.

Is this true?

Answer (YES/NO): NO